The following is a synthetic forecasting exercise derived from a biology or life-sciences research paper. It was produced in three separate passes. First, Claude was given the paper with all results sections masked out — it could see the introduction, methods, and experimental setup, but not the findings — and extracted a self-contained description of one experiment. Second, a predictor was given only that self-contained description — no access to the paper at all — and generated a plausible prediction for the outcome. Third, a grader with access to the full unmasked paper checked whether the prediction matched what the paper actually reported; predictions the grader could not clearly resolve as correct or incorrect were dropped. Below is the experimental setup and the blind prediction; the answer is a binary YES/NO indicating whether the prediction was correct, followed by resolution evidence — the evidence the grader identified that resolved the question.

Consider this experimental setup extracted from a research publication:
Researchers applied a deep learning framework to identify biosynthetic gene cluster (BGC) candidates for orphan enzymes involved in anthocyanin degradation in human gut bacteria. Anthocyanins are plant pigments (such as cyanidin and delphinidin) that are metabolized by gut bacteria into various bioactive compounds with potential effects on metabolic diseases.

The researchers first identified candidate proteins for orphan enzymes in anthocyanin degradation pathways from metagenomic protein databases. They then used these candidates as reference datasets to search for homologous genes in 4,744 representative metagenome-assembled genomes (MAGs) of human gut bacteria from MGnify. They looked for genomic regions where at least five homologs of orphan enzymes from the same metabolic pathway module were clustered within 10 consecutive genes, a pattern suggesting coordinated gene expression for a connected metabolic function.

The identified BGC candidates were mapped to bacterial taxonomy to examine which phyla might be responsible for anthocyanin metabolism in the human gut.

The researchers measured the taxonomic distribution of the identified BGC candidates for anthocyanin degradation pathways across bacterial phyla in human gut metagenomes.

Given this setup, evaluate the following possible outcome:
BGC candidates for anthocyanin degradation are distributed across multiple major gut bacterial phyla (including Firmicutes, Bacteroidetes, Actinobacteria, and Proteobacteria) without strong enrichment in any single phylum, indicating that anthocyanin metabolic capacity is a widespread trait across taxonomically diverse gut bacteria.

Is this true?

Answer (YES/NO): NO